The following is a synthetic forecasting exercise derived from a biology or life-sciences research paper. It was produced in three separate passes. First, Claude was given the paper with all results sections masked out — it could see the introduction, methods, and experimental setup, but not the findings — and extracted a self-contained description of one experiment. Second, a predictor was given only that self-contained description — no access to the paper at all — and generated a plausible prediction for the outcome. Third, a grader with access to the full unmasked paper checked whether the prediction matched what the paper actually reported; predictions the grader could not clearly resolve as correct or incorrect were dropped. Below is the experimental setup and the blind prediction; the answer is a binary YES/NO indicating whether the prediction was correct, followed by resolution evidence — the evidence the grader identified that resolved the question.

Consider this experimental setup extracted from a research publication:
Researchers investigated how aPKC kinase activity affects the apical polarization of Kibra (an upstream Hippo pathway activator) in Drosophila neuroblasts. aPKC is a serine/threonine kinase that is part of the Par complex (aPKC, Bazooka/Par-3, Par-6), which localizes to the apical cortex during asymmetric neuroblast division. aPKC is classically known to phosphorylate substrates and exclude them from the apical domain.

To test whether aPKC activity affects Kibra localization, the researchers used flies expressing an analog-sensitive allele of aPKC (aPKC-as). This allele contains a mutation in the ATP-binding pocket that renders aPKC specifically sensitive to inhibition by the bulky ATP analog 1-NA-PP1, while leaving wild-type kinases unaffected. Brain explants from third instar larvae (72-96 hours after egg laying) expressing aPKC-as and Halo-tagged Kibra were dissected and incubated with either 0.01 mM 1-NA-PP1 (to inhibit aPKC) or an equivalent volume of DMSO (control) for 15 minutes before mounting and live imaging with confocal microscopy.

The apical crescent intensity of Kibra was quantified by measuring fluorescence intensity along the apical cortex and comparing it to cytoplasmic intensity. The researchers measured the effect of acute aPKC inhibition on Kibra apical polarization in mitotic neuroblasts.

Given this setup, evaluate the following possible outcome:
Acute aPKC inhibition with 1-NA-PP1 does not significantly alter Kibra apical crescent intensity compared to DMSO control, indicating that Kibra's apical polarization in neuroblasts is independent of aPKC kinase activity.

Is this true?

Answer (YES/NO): NO